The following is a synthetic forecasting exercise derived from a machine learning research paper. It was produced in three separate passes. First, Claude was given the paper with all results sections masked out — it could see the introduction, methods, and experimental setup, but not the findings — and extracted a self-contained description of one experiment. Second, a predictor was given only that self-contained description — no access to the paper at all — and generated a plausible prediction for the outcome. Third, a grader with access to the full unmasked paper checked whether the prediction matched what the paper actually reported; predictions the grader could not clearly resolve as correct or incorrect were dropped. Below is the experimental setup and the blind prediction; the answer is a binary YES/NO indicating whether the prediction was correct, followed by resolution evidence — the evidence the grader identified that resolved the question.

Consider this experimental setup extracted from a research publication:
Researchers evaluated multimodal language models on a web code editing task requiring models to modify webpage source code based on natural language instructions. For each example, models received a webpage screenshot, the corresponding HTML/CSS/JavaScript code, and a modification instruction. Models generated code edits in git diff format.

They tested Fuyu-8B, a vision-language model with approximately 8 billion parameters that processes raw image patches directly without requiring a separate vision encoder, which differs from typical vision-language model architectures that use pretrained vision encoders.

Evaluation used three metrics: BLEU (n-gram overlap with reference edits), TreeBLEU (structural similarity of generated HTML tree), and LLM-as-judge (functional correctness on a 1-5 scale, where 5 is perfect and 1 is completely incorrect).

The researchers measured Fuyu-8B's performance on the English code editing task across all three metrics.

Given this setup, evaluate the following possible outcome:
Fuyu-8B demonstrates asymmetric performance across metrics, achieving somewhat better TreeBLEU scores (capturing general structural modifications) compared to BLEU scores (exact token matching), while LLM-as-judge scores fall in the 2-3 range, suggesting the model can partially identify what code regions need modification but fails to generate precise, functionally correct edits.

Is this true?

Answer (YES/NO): NO